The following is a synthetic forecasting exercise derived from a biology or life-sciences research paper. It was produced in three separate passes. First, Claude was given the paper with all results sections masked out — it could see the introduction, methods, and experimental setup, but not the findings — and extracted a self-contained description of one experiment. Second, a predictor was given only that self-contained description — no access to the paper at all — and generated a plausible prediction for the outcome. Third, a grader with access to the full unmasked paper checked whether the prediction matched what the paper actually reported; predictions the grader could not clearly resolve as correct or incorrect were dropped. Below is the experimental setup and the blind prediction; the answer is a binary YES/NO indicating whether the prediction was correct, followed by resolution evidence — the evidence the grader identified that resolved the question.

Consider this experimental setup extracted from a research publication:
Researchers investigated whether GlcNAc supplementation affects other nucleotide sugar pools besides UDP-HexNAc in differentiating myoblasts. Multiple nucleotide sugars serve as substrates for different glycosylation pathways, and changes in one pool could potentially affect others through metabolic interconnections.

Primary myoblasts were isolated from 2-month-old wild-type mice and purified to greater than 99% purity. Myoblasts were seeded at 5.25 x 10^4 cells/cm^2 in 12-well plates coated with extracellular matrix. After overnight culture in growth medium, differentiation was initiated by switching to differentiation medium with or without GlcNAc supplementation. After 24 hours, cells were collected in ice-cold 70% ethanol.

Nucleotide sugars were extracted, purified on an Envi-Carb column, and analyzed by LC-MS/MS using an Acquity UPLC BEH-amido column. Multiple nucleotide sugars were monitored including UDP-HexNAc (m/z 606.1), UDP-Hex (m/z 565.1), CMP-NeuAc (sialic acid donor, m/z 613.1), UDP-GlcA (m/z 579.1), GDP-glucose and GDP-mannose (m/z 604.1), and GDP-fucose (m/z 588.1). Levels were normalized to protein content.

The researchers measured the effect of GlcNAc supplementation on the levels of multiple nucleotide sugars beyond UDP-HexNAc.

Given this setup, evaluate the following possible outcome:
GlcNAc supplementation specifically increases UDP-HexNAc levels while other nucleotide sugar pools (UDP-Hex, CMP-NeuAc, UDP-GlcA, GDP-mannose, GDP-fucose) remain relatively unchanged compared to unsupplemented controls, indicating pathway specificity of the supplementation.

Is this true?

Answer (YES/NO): YES